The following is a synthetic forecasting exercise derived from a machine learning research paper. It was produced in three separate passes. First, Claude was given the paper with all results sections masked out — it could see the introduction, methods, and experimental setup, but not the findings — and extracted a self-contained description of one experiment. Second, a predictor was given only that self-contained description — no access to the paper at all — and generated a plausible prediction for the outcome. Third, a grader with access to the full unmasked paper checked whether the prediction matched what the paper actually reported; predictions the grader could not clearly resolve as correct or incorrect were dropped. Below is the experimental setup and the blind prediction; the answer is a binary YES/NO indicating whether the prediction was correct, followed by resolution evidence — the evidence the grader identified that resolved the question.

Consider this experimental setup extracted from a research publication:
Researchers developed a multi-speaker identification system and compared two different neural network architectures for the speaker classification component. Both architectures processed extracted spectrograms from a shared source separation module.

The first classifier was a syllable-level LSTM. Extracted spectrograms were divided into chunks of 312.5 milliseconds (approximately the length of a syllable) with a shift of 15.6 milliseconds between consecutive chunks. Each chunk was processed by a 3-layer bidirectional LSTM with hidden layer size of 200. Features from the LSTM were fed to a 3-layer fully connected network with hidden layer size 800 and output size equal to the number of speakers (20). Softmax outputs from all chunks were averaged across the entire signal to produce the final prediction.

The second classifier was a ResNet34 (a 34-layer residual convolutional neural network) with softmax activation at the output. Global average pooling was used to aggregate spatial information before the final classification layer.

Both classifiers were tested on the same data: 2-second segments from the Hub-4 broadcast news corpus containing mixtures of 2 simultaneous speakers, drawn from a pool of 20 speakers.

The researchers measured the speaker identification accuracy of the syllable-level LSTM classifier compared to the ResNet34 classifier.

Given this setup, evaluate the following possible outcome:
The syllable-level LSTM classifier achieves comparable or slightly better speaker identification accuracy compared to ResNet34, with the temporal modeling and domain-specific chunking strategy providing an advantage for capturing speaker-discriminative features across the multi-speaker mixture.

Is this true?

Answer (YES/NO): NO